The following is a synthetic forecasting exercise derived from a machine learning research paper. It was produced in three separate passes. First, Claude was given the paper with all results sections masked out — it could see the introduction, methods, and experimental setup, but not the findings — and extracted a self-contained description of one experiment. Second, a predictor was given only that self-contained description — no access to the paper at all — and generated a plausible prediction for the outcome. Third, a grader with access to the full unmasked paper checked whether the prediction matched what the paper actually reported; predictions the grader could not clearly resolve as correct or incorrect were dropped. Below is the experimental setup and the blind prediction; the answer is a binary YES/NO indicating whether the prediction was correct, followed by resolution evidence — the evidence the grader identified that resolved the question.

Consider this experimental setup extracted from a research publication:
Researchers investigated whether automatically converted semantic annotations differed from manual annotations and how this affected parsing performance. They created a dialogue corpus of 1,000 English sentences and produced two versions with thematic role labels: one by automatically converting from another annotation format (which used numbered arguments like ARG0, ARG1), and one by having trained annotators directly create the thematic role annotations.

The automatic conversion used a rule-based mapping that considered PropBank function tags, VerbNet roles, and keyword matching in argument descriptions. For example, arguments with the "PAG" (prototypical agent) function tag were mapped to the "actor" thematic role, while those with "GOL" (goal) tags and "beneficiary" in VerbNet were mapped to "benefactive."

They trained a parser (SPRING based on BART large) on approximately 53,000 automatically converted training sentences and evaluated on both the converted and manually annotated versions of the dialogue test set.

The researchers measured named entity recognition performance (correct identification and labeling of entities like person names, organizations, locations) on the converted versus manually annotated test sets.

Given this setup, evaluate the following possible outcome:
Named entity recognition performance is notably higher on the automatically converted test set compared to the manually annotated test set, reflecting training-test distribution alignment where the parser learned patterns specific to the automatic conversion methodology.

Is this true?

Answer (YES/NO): NO